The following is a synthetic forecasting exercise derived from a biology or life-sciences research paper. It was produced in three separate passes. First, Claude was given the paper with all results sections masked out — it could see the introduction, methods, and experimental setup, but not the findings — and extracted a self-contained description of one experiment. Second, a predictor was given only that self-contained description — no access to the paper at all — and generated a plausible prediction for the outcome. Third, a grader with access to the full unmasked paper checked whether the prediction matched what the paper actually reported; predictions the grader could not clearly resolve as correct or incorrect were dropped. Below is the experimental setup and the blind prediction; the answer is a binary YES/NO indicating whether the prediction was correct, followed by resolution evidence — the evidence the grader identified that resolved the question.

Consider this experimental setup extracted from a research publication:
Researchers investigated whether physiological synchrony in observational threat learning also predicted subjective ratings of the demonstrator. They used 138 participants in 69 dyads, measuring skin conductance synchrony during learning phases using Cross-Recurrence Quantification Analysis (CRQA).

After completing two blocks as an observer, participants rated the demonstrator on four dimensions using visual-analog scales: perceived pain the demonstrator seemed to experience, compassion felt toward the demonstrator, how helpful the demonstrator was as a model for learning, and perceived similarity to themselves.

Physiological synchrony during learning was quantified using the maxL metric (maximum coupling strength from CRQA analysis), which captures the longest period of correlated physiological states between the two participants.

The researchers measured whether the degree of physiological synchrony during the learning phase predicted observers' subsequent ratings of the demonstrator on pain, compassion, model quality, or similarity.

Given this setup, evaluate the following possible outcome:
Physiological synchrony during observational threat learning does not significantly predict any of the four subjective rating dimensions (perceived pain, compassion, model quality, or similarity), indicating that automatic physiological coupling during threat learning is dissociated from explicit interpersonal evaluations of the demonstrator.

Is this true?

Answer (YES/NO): YES